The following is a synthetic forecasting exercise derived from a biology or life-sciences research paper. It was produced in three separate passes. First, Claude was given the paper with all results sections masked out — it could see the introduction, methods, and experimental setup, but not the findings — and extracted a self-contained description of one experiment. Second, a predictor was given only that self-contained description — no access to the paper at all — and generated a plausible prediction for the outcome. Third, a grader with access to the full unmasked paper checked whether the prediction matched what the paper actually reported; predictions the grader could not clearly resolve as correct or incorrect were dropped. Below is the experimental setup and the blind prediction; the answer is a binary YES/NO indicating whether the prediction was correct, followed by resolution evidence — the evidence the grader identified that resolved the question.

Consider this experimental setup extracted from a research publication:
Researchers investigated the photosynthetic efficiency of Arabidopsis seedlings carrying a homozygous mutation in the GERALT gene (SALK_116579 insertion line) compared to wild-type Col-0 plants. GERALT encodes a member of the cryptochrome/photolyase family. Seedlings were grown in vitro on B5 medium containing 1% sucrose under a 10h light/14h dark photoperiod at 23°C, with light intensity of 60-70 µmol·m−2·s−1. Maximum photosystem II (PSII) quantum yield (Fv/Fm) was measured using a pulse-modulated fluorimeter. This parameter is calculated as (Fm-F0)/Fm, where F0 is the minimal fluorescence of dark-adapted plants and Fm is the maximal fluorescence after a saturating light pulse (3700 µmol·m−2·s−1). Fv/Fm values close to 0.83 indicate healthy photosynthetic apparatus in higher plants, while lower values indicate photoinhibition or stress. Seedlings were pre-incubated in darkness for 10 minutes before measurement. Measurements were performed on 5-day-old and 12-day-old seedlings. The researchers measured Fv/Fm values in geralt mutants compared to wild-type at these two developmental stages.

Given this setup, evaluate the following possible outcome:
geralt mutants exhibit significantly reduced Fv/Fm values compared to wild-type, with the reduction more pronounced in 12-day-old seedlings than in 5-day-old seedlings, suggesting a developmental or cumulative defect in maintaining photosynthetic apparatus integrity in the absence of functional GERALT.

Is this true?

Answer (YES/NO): NO